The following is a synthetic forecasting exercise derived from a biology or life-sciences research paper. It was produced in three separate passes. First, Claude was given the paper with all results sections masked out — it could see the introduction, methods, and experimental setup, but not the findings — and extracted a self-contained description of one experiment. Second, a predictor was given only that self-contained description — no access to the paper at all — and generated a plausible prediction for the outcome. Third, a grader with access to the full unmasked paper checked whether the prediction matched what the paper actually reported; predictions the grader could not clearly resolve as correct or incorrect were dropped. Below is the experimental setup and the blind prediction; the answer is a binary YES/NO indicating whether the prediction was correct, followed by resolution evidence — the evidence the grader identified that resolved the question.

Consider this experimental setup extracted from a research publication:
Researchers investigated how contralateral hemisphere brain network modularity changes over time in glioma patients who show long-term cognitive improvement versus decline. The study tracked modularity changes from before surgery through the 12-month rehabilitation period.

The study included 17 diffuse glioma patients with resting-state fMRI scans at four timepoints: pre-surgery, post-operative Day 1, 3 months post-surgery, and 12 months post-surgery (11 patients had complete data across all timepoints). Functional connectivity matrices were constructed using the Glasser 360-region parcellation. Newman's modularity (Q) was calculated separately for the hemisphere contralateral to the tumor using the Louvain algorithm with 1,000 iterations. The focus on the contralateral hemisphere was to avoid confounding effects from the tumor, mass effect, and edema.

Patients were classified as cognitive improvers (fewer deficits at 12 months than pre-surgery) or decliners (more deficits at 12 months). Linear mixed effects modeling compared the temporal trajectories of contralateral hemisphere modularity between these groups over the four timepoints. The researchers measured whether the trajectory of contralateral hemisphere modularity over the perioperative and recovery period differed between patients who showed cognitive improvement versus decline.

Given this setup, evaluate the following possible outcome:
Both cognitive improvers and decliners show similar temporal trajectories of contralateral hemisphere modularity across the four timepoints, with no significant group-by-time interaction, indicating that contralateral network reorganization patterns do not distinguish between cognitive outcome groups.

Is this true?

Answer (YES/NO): NO